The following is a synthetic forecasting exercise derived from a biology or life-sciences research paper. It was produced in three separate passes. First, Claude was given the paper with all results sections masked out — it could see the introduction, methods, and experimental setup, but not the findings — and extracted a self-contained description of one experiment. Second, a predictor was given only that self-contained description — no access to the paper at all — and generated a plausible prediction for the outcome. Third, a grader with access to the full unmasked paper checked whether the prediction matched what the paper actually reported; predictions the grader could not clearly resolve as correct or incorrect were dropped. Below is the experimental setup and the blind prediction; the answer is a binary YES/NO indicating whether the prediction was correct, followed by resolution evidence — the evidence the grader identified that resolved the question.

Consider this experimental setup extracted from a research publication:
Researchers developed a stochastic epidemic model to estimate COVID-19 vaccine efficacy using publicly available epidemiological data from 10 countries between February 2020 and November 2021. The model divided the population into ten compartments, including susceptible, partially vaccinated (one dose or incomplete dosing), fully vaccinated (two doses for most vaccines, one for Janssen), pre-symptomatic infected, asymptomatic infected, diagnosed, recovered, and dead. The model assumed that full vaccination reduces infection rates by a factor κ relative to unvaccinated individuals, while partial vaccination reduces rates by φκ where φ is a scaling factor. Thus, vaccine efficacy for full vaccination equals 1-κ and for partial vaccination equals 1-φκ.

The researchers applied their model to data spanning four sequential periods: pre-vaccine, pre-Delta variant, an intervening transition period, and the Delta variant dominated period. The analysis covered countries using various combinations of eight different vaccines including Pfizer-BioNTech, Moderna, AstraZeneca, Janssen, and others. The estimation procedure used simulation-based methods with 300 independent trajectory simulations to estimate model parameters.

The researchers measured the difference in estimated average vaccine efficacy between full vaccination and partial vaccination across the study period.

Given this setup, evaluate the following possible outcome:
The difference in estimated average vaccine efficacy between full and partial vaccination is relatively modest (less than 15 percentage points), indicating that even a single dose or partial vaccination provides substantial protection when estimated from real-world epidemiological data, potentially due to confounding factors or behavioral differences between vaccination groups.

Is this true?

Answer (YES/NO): NO